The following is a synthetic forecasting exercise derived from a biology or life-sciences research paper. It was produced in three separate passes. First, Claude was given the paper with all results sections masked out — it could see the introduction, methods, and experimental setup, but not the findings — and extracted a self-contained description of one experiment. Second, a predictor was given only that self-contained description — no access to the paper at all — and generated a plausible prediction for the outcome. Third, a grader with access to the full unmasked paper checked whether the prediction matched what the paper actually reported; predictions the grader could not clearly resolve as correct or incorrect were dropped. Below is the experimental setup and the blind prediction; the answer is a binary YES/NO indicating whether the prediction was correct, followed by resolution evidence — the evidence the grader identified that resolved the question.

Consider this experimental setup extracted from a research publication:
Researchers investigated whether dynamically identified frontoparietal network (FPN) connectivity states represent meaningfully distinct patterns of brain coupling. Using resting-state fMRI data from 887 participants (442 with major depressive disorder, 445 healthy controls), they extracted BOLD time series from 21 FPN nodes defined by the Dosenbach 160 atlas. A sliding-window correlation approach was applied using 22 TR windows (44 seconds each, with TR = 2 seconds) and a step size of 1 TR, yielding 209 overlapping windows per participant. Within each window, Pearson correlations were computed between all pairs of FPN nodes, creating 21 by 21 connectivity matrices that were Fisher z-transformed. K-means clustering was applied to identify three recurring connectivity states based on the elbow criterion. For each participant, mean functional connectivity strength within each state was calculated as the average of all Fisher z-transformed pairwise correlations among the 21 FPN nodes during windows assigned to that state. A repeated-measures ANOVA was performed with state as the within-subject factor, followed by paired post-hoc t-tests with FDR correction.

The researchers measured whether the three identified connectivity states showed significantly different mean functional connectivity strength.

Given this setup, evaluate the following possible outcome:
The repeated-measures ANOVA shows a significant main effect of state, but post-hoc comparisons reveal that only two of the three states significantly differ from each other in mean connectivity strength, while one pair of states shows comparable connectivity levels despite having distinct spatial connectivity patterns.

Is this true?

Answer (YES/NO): NO